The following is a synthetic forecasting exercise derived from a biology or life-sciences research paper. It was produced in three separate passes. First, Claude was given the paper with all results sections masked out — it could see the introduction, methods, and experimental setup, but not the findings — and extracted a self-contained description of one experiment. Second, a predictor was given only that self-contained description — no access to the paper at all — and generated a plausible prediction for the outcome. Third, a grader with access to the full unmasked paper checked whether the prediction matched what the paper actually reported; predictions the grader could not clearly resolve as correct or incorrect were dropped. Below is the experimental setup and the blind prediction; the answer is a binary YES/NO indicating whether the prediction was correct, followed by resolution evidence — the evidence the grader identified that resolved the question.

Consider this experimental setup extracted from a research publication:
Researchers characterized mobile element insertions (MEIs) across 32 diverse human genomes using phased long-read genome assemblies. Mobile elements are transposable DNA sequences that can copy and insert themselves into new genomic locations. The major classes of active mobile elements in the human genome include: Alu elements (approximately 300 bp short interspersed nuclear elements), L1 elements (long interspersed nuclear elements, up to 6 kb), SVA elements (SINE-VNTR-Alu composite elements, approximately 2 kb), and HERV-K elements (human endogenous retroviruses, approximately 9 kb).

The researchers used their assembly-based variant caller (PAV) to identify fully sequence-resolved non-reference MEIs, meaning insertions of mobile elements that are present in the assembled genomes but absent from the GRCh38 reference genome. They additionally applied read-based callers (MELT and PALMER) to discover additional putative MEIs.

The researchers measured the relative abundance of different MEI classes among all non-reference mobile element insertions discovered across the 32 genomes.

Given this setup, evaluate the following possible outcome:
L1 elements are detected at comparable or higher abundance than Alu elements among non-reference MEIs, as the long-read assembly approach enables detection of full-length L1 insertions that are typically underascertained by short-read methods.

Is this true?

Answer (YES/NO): NO